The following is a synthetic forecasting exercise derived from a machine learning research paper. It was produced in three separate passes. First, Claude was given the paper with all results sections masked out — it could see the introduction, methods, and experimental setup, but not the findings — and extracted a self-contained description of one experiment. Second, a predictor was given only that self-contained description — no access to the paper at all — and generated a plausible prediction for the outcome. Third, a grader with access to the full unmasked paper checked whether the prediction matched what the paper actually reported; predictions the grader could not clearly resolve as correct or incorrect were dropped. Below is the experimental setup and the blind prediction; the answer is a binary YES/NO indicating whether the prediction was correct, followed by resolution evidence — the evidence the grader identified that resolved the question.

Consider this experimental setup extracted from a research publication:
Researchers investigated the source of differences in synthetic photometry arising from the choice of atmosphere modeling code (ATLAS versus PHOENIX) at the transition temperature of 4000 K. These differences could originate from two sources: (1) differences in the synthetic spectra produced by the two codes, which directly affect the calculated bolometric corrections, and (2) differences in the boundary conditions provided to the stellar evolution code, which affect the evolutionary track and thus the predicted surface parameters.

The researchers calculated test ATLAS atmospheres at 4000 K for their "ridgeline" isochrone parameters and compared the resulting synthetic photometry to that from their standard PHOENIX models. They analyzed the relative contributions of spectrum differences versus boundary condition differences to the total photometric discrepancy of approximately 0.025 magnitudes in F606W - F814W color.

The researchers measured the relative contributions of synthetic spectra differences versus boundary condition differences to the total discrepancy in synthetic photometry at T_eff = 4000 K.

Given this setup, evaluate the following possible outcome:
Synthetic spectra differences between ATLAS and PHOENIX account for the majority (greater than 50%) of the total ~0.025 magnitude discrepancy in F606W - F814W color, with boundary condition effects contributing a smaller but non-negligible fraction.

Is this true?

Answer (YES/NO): YES